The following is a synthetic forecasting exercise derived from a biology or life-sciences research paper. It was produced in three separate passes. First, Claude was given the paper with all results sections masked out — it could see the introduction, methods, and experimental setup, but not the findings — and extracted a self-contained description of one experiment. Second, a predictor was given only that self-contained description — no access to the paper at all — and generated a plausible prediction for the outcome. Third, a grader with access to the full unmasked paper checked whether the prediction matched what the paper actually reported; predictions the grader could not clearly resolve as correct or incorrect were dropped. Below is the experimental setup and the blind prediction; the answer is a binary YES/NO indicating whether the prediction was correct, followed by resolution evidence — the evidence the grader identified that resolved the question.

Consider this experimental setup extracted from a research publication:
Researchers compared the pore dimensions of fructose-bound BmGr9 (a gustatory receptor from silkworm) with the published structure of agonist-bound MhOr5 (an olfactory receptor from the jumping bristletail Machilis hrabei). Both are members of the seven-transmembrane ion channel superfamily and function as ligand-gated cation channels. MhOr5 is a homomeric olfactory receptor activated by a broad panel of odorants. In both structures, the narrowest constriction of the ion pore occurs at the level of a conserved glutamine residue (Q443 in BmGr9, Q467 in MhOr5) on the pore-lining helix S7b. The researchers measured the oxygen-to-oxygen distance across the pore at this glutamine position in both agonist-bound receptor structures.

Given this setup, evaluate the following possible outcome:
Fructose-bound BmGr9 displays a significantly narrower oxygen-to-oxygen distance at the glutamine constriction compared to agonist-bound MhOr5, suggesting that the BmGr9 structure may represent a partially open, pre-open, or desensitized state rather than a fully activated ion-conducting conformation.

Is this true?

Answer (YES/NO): YES